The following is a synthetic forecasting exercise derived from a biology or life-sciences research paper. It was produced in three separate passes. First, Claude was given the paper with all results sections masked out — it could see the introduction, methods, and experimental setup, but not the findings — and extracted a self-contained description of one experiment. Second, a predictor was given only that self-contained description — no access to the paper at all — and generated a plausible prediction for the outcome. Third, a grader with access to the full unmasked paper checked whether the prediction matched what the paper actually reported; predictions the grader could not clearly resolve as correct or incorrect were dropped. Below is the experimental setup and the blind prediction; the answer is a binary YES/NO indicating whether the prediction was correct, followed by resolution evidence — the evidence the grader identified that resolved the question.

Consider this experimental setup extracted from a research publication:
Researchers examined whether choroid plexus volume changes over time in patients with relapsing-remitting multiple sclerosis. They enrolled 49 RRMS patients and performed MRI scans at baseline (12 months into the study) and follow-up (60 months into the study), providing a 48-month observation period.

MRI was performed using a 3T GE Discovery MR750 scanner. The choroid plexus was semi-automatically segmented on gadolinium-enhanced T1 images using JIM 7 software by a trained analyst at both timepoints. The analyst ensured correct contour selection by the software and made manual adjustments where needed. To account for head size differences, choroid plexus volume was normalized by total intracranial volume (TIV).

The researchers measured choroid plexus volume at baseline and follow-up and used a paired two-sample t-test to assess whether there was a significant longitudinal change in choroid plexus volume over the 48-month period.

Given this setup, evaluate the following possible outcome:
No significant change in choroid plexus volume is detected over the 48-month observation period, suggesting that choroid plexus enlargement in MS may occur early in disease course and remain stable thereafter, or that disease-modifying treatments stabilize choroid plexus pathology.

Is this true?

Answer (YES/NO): YES